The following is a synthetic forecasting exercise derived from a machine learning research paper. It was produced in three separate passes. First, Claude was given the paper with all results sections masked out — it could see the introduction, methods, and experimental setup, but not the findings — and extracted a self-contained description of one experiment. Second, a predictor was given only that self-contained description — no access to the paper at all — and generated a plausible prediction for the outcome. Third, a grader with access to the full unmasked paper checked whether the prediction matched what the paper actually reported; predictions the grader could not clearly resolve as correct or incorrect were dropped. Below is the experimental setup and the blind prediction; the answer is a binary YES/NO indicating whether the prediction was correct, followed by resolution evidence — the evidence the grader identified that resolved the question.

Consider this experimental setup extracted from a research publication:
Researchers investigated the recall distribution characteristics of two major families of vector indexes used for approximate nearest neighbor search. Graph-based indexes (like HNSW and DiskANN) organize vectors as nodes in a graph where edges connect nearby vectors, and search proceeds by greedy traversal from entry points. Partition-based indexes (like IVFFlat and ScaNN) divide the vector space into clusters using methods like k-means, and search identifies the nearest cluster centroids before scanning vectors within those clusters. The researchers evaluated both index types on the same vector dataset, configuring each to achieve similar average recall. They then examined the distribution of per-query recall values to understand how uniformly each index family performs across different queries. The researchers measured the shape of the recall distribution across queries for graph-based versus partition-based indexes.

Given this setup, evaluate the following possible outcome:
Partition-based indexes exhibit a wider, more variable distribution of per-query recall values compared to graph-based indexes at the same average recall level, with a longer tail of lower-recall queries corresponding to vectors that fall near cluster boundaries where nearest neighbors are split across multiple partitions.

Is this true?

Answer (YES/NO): NO